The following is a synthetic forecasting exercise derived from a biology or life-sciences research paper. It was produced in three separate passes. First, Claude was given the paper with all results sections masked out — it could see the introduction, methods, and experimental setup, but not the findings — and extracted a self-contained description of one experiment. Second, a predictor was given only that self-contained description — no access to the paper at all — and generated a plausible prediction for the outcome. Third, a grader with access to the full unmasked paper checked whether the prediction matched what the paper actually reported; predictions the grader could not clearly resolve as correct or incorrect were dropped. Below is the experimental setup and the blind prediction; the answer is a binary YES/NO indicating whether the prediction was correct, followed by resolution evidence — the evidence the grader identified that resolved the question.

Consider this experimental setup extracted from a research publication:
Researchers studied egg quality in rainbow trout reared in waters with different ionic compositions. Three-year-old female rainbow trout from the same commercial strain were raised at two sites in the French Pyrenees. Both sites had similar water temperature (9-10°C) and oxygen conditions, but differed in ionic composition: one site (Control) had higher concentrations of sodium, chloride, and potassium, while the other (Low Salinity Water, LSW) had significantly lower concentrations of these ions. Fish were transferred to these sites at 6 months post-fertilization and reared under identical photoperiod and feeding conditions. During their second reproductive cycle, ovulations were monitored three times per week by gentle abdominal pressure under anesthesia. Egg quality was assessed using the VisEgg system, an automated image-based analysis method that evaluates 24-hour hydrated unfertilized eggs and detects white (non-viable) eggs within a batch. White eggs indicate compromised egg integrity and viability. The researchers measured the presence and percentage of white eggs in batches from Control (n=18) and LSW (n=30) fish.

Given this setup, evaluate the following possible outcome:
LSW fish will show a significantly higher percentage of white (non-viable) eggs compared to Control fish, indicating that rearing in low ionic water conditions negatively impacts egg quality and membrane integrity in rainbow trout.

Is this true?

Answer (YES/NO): YES